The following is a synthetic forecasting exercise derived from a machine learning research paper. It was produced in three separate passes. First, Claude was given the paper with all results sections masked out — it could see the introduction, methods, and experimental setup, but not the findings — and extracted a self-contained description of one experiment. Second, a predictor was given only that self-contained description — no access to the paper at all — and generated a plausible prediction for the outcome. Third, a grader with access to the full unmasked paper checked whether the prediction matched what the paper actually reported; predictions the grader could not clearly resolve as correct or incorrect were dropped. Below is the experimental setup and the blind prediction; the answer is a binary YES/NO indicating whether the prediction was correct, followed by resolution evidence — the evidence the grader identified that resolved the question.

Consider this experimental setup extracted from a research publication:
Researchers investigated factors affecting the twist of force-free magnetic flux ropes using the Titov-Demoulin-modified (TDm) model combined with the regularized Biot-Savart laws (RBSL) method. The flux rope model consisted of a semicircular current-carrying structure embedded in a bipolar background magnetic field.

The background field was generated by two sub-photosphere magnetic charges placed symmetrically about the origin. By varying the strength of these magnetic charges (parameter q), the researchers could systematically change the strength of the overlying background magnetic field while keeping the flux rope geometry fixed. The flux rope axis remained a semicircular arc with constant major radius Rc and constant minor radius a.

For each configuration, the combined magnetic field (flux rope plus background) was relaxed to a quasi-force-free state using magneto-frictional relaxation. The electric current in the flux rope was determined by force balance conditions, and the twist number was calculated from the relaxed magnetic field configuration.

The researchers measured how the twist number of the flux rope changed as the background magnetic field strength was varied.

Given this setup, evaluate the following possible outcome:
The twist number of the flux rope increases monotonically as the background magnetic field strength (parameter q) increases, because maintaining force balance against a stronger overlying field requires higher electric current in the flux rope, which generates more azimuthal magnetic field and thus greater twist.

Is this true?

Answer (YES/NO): NO